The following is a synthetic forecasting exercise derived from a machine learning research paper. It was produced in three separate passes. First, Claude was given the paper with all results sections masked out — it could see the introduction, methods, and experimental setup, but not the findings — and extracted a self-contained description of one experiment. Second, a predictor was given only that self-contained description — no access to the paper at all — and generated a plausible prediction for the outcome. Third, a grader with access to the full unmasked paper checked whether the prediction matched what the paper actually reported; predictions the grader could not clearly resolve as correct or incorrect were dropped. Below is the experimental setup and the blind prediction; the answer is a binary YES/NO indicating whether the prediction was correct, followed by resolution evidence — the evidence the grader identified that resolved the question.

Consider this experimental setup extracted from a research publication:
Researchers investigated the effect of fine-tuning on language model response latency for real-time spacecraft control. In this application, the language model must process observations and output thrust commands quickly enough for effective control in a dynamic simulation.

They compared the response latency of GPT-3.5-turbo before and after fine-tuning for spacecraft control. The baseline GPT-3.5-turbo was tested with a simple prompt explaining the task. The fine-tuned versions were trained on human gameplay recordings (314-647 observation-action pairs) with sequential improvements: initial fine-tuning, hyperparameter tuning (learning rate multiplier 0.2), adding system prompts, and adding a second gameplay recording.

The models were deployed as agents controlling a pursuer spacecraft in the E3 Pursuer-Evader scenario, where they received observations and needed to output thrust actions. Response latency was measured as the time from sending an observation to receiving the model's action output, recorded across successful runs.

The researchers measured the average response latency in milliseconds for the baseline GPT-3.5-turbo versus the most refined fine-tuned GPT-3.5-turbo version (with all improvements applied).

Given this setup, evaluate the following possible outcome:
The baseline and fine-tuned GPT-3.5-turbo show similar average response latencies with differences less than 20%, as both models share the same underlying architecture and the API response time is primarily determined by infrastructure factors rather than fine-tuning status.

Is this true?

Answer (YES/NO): NO